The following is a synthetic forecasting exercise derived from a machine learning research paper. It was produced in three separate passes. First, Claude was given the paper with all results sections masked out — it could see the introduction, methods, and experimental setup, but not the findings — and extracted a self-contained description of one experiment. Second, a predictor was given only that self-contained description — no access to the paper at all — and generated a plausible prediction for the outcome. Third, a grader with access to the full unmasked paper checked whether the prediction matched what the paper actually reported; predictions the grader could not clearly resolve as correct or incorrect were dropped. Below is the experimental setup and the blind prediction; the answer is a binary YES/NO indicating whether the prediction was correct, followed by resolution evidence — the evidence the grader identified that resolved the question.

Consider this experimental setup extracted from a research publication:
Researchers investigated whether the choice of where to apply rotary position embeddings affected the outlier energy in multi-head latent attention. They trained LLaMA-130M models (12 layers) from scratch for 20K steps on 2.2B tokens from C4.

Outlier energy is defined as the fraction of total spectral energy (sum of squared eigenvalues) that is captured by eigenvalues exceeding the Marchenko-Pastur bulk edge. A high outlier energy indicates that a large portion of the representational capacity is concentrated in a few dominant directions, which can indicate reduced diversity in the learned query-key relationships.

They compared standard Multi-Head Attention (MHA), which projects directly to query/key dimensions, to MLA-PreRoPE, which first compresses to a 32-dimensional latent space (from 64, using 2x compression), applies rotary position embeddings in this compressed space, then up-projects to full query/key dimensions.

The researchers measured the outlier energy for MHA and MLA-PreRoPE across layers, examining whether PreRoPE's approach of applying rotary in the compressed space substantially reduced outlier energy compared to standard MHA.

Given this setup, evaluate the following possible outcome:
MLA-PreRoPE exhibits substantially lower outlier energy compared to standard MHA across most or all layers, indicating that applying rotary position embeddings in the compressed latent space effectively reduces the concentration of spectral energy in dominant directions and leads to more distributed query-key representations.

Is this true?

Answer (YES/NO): NO